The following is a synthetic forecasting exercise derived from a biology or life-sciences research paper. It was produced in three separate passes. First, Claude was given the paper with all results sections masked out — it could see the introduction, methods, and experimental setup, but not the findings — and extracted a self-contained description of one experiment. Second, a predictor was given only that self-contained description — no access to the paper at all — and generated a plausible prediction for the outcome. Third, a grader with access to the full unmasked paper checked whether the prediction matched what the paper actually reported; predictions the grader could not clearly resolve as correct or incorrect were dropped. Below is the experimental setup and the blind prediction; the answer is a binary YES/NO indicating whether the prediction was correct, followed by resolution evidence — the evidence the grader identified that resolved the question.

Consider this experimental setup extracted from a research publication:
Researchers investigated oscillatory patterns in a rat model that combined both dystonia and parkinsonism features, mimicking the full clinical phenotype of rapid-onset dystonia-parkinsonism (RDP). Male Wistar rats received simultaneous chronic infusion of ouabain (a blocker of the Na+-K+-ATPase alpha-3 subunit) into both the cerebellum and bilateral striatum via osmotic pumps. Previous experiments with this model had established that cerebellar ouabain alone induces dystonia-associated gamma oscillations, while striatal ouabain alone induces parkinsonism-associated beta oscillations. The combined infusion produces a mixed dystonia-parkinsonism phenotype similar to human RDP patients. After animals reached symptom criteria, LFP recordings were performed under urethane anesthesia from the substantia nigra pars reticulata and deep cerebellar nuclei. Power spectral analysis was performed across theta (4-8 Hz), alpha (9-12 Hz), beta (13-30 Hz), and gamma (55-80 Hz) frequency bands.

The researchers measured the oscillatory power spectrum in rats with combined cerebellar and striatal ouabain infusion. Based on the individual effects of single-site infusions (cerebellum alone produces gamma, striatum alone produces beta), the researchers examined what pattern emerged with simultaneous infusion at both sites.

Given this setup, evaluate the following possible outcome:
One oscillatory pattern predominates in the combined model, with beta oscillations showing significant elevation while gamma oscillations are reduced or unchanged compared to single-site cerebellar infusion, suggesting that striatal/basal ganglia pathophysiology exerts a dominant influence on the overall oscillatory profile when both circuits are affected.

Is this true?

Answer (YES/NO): YES